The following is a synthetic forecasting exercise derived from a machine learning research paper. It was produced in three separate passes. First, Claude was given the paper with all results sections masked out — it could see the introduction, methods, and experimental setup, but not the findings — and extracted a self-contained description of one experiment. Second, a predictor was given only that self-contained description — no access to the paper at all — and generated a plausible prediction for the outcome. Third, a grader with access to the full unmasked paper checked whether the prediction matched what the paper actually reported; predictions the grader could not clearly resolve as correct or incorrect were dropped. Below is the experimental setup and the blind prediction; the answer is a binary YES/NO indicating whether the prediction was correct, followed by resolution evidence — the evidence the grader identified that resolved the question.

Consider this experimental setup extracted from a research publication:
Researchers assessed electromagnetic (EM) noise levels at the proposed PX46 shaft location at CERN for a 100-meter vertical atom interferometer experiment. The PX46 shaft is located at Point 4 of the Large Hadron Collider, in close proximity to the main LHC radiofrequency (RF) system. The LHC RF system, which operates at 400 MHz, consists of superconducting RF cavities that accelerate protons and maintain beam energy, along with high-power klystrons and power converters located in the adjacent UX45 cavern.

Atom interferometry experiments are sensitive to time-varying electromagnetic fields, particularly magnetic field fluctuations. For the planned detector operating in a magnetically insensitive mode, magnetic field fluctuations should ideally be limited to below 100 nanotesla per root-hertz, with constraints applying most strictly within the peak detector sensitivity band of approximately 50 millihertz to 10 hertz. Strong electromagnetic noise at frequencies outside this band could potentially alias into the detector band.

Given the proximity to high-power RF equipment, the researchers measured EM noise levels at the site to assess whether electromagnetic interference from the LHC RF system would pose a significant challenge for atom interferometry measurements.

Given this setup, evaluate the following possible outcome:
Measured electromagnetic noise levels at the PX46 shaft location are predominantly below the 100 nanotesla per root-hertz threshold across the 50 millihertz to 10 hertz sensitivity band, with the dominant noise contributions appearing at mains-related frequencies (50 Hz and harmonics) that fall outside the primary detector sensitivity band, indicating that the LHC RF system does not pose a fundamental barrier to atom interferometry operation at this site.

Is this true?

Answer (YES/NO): YES